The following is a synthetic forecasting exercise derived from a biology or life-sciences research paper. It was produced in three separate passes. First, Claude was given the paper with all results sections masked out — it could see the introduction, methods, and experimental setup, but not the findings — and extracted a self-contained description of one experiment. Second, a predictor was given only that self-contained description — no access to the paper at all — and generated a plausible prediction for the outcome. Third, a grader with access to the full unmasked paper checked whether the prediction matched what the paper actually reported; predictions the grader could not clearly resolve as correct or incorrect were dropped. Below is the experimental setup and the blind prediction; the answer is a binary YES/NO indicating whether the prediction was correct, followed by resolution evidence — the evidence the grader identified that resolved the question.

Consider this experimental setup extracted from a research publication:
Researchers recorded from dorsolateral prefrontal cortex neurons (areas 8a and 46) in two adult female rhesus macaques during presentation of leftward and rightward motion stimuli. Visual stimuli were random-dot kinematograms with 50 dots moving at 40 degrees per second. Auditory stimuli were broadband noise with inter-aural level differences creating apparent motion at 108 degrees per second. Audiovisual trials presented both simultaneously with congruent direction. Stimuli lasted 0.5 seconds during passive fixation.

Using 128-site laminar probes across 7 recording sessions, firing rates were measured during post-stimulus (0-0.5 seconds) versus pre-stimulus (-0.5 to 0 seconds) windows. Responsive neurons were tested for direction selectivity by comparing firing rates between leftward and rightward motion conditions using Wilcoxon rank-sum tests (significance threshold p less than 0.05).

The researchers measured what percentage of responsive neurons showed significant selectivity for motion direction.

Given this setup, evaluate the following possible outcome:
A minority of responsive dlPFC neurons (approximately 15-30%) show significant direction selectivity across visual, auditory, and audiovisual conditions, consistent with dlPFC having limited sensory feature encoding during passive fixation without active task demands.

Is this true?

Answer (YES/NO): NO